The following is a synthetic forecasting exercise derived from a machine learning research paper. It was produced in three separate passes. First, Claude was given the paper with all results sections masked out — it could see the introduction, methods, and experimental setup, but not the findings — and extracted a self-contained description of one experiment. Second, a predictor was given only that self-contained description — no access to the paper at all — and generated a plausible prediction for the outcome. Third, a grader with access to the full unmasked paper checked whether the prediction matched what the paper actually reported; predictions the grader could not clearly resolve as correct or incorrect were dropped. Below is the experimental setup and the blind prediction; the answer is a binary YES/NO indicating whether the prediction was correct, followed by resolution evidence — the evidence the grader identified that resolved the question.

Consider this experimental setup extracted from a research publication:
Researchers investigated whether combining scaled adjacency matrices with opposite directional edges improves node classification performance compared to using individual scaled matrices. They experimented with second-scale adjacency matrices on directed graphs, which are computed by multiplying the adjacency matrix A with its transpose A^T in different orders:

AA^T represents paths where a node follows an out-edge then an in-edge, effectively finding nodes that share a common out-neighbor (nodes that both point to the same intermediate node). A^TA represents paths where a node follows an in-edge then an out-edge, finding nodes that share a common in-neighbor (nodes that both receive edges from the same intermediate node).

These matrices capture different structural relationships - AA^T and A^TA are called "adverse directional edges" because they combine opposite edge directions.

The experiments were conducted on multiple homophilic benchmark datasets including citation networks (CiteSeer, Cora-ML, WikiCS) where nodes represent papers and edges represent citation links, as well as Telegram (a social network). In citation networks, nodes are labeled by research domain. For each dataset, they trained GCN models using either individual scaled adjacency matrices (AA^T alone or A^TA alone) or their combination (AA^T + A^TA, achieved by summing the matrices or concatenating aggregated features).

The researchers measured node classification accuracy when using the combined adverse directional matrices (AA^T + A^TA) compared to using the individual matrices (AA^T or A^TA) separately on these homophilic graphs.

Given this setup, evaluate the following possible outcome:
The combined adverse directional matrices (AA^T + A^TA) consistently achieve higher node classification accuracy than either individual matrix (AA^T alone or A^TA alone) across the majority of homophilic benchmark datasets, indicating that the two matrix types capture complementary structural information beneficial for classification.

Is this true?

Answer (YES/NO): YES